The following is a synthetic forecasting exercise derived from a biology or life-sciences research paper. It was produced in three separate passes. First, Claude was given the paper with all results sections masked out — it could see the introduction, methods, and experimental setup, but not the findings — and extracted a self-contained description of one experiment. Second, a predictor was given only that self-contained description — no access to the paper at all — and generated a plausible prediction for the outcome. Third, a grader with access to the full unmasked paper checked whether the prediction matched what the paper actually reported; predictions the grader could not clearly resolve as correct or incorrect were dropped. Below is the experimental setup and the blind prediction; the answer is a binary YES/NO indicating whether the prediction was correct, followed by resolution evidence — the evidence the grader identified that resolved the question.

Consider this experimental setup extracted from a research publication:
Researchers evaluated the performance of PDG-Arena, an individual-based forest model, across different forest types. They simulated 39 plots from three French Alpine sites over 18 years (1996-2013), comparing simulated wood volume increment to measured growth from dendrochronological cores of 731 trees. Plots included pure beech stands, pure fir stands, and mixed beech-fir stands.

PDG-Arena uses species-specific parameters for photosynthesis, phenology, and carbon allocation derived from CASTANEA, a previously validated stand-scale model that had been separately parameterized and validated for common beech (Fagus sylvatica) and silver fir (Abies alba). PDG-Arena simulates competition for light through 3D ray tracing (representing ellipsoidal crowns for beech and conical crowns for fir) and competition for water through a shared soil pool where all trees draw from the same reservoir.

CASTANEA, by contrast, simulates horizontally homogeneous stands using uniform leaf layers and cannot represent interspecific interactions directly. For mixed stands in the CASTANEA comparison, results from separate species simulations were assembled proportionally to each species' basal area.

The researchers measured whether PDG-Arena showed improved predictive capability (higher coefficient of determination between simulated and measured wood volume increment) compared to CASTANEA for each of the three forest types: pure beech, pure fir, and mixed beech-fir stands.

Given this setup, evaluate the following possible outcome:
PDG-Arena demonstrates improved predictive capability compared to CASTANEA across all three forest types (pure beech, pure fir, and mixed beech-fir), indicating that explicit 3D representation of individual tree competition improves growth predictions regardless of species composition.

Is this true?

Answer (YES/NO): NO